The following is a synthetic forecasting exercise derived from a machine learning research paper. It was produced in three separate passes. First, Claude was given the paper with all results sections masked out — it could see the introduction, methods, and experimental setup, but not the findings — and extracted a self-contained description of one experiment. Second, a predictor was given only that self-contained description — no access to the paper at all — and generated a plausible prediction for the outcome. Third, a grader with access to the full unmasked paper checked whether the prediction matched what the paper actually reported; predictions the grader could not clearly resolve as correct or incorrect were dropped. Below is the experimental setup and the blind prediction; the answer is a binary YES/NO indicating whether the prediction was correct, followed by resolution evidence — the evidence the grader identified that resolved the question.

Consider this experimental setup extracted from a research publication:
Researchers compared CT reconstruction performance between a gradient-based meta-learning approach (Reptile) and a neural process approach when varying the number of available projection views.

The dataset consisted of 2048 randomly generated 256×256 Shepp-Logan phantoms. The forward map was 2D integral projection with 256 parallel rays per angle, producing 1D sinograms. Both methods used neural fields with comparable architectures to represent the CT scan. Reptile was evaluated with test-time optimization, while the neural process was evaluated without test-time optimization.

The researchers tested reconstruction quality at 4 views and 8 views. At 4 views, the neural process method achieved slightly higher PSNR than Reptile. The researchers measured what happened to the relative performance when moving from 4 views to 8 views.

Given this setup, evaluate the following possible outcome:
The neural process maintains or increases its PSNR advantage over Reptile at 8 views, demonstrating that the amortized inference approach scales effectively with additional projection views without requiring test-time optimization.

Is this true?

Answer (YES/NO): NO